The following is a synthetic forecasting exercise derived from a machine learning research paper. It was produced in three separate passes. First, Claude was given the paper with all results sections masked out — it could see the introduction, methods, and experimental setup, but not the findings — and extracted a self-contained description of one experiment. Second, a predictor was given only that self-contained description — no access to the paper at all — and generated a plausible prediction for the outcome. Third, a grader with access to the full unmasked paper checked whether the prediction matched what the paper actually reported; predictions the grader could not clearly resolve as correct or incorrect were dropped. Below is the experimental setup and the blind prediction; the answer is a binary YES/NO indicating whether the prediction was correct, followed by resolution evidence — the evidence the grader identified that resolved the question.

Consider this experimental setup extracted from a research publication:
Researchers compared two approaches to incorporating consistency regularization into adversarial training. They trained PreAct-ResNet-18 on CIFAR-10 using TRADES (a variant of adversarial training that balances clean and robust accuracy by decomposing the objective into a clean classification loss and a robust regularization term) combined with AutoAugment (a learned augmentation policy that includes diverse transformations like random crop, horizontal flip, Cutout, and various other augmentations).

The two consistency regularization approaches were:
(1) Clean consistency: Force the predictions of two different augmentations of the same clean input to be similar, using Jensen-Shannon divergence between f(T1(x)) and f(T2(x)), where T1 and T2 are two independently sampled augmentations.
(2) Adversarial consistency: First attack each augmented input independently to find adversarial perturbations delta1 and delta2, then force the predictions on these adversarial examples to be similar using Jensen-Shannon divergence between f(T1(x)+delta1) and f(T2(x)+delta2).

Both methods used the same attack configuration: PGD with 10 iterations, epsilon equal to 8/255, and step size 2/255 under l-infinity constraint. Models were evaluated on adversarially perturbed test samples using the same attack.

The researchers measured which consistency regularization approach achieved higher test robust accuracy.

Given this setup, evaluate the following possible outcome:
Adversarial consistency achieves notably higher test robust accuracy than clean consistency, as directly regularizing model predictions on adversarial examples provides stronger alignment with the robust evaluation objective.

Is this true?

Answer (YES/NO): YES